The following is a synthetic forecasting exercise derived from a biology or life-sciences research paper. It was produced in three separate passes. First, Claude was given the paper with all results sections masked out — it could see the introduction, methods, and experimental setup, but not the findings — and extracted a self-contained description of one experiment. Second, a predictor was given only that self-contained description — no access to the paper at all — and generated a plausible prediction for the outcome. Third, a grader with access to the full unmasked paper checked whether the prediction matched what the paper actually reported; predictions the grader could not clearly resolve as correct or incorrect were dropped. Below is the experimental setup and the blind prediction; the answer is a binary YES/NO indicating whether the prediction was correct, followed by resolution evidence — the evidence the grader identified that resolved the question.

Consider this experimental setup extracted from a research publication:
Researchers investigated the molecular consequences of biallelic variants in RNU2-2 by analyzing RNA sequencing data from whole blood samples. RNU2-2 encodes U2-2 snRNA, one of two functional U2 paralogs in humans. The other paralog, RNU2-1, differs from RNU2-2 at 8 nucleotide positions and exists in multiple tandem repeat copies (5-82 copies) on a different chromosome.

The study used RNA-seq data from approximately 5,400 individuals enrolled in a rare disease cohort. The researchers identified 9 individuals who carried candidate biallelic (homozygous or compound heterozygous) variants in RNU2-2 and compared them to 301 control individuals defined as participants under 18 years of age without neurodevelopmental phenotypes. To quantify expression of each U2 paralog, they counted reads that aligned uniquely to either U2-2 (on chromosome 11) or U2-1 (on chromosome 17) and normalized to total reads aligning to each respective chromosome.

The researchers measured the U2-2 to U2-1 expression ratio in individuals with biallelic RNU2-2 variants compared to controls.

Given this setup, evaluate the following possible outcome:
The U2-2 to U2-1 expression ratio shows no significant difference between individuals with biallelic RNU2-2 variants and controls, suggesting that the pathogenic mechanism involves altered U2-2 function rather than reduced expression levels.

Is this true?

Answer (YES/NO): NO